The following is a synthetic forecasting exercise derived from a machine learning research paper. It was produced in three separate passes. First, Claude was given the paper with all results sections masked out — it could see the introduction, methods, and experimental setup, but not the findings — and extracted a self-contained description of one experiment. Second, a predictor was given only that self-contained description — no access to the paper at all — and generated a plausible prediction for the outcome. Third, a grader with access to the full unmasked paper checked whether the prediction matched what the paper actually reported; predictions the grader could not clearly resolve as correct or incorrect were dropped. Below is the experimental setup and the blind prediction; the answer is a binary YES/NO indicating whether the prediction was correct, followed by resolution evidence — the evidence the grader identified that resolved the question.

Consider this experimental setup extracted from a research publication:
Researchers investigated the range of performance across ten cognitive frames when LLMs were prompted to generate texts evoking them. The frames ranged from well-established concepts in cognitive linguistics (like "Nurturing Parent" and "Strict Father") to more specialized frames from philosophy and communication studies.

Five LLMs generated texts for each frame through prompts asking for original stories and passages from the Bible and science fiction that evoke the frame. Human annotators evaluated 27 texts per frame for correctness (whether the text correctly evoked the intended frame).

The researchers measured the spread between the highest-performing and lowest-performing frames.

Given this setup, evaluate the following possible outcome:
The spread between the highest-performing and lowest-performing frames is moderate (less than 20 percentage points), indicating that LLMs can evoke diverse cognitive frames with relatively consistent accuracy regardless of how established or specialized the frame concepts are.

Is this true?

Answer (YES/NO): NO